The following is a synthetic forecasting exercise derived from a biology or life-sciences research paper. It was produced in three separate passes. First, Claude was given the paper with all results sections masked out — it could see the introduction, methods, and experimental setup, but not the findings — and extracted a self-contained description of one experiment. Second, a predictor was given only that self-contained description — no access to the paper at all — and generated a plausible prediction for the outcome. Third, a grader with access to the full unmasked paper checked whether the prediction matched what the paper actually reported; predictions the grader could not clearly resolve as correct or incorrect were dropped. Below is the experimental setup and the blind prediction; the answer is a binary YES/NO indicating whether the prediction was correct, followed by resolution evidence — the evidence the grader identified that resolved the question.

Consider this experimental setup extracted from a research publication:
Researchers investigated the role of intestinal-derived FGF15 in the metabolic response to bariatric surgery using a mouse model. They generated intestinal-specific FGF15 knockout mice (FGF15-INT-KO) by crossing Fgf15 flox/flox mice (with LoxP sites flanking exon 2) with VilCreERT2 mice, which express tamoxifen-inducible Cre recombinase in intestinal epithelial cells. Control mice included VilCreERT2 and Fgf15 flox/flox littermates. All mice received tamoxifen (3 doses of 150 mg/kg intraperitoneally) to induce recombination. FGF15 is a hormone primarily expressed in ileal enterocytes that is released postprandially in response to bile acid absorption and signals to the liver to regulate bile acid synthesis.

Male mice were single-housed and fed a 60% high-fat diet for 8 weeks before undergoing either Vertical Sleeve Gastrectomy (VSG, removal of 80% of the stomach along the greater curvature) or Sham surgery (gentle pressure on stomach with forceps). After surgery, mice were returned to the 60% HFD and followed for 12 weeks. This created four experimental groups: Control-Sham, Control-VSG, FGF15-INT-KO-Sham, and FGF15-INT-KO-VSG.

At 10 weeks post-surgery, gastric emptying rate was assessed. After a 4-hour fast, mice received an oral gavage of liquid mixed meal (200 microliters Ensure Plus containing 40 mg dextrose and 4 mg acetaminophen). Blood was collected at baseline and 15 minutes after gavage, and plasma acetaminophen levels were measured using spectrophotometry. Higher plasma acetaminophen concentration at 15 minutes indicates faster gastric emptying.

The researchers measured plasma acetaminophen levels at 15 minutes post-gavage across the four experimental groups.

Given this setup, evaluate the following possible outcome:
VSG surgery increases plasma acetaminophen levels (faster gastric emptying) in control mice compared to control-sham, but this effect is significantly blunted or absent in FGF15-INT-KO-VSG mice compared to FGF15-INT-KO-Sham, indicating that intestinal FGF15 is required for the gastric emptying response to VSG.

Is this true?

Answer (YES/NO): NO